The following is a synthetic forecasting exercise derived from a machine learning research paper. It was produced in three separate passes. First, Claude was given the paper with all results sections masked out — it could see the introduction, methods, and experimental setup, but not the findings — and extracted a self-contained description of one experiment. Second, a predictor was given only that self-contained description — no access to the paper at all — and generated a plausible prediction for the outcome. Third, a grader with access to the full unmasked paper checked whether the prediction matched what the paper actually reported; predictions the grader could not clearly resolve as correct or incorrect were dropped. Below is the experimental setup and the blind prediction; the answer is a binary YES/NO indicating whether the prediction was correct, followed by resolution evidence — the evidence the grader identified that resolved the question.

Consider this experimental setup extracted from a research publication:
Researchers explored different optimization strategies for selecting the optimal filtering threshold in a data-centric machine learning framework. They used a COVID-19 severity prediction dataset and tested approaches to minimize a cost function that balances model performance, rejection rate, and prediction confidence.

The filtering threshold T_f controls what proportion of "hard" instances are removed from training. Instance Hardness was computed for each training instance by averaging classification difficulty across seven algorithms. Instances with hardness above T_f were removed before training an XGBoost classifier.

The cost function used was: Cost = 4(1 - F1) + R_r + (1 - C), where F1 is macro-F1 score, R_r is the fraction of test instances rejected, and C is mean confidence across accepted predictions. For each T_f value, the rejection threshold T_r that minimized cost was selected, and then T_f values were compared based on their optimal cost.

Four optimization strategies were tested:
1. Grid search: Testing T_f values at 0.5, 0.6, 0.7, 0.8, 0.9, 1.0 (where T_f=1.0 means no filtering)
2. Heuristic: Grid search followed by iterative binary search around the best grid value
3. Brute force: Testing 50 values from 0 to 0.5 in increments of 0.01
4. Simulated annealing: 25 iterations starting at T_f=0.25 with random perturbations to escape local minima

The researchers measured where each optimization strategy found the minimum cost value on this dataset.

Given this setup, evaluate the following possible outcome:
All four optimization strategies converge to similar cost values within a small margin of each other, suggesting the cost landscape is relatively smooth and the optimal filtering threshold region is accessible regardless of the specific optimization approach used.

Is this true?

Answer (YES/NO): NO